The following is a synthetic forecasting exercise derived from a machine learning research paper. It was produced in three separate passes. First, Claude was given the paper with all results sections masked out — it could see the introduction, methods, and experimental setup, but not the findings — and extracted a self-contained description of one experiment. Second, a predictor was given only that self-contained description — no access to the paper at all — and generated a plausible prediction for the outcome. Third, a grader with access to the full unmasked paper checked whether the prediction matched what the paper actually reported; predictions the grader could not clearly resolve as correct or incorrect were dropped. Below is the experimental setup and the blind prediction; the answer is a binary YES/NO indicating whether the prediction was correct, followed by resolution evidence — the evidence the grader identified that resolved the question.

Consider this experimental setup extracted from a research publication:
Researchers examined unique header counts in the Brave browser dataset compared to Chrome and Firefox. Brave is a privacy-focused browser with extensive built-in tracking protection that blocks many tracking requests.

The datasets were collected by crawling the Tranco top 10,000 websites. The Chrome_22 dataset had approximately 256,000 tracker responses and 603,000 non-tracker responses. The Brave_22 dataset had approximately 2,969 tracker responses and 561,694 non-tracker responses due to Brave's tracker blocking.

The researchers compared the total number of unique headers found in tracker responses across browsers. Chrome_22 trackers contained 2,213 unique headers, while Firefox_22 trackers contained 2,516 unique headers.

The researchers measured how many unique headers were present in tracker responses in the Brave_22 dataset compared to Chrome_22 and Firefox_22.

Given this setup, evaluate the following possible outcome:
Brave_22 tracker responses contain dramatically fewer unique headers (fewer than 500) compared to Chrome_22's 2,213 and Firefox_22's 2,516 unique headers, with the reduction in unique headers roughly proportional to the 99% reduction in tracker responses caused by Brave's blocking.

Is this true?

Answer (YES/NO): NO